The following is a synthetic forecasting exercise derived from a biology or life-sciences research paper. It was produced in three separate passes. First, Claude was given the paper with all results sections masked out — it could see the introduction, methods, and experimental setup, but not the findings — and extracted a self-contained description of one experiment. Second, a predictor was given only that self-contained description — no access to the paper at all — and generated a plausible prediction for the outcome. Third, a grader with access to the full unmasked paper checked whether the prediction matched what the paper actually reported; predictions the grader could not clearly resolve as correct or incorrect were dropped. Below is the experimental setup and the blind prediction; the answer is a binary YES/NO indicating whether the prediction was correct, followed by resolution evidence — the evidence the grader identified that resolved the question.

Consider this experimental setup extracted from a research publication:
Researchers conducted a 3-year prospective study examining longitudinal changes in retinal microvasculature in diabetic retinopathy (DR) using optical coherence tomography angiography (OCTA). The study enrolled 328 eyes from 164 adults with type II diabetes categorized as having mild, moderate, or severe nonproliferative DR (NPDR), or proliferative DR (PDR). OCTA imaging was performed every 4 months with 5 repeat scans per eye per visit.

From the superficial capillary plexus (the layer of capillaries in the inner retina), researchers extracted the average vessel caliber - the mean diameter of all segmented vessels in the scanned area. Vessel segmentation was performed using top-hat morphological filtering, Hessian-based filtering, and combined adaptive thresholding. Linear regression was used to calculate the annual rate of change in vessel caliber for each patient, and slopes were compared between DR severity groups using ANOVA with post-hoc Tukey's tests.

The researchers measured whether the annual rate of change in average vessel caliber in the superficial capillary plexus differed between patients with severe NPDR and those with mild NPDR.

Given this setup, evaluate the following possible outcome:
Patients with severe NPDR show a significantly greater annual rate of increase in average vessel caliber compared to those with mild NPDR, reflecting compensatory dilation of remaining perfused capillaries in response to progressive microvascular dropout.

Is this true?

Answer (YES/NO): NO